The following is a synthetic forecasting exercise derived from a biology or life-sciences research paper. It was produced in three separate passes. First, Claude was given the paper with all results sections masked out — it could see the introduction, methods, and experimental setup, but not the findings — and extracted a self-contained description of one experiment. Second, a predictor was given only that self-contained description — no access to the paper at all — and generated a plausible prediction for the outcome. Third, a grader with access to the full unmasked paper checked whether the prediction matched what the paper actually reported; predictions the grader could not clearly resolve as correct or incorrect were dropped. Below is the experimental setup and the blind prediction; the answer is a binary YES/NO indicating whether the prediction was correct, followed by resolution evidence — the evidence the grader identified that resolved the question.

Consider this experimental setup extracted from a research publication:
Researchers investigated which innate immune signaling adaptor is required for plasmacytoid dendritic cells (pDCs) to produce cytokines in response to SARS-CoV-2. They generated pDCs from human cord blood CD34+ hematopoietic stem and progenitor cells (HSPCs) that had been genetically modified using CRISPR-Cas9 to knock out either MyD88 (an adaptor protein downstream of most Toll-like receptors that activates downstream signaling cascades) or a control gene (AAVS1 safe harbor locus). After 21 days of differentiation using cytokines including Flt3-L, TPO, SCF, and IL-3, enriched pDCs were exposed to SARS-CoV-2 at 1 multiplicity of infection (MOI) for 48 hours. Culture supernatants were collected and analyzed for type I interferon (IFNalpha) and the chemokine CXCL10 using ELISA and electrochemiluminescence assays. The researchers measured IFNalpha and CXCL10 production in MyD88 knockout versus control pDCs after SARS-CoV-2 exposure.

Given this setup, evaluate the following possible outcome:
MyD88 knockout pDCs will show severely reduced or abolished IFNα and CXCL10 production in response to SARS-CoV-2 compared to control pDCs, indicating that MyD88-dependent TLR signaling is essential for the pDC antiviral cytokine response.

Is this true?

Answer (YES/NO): YES